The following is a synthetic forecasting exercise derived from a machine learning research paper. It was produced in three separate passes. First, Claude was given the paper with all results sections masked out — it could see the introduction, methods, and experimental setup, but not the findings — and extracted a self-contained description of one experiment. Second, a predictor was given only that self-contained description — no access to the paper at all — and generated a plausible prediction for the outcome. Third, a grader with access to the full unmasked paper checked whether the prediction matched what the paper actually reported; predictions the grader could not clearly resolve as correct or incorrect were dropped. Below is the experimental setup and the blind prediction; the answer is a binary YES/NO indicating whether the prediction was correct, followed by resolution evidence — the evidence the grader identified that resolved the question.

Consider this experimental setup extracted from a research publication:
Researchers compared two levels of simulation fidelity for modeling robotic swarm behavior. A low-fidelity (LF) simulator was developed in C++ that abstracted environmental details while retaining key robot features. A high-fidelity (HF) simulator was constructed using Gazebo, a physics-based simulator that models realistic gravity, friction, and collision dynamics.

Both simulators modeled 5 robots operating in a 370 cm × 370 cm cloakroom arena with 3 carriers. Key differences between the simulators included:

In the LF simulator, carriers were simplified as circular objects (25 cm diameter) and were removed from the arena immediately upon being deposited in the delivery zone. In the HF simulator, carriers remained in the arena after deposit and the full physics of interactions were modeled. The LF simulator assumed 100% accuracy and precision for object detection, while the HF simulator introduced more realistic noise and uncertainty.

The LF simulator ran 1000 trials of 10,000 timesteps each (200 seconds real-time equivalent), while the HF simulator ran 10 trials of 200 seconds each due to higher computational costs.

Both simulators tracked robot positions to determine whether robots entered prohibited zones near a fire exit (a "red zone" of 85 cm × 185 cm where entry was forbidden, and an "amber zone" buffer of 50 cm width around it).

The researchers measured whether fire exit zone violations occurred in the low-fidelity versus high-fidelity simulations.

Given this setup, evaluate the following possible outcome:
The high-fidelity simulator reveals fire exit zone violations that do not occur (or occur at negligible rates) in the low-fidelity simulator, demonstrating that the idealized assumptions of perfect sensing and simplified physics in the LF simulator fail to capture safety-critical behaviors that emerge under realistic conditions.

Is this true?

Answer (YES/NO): NO